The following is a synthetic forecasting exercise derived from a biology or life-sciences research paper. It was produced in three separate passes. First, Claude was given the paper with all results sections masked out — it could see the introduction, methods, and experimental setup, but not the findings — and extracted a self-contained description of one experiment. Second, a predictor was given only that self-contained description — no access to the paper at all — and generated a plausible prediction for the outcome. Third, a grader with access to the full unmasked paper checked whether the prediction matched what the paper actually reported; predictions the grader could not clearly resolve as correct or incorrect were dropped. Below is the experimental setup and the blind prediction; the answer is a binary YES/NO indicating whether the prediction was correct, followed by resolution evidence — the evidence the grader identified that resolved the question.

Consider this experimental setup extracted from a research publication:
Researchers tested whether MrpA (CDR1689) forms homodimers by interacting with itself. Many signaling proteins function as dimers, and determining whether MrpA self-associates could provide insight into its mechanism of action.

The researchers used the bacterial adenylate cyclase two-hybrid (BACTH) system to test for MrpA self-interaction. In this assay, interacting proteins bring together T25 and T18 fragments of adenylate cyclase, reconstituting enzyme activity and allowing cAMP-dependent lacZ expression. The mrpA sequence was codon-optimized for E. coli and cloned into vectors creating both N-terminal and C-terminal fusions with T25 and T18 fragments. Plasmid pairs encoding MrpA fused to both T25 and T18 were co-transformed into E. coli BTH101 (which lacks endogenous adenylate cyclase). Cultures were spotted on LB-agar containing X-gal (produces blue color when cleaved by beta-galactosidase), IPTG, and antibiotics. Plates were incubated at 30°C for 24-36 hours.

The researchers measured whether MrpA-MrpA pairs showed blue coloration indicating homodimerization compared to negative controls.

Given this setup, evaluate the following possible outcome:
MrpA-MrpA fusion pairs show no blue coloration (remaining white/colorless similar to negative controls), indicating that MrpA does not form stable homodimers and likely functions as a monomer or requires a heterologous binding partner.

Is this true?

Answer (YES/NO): YES